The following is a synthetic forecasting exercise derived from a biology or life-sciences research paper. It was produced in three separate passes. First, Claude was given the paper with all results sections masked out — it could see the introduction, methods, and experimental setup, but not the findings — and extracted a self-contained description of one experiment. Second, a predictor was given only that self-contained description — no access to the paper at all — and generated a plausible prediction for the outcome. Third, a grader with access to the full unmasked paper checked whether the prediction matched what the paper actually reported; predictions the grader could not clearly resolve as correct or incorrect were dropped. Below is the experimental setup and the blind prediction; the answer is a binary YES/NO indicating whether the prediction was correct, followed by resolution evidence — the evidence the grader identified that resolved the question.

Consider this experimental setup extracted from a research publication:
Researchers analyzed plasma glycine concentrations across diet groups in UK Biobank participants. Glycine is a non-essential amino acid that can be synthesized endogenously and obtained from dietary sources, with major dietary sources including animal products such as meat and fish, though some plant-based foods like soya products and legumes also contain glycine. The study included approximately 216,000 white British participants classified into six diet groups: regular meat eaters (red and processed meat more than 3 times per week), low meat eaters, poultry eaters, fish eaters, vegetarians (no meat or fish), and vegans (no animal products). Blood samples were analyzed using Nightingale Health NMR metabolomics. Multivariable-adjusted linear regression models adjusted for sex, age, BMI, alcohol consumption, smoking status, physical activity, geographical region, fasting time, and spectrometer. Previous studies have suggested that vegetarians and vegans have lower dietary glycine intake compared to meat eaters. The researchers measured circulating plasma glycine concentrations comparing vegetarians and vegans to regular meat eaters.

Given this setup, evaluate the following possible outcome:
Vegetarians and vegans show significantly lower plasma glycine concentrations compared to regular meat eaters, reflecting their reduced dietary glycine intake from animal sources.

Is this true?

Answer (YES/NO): NO